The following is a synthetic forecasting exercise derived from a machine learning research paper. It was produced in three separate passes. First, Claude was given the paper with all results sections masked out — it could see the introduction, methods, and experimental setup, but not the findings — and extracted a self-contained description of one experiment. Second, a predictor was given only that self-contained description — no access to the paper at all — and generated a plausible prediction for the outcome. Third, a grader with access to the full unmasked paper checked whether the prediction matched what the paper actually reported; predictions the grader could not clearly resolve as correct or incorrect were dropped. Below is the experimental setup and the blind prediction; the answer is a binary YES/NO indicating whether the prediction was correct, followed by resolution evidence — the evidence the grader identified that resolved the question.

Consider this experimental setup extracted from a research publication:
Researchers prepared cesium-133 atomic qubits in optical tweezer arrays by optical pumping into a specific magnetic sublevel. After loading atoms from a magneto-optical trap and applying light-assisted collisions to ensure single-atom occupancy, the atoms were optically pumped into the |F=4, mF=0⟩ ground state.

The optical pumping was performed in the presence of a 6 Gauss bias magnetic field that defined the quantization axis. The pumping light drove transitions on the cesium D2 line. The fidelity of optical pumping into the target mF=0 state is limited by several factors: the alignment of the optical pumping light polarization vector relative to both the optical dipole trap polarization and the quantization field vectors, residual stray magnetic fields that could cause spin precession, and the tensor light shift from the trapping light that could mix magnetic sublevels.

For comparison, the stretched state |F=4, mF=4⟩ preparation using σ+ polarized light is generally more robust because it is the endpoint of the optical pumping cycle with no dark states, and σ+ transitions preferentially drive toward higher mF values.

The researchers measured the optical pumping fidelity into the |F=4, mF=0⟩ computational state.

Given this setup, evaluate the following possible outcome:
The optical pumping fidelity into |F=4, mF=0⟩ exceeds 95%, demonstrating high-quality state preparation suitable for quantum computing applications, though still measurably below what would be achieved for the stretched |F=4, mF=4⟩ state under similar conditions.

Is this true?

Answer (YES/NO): YES